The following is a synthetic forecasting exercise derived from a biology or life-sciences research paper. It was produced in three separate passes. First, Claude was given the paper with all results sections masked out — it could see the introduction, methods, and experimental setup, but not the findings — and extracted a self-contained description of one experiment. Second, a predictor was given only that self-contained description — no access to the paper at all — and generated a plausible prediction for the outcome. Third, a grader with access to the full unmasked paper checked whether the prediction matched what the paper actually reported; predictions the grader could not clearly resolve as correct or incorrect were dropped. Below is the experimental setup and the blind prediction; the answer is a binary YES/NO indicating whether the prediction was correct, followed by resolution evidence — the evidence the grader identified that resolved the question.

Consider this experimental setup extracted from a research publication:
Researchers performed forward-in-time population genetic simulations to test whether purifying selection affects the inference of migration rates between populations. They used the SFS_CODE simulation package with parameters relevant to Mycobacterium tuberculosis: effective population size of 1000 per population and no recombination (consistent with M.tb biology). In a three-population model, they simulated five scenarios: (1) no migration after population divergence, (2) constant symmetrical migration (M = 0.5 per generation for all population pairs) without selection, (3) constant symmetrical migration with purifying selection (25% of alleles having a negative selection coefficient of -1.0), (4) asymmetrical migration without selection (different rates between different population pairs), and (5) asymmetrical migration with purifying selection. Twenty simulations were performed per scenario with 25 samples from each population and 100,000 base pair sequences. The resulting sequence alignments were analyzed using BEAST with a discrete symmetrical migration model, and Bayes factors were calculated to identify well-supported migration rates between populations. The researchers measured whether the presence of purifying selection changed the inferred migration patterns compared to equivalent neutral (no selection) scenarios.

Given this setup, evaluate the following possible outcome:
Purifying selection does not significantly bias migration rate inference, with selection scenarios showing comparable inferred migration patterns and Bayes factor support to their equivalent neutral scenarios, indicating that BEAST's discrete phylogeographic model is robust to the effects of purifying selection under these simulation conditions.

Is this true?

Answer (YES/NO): YES